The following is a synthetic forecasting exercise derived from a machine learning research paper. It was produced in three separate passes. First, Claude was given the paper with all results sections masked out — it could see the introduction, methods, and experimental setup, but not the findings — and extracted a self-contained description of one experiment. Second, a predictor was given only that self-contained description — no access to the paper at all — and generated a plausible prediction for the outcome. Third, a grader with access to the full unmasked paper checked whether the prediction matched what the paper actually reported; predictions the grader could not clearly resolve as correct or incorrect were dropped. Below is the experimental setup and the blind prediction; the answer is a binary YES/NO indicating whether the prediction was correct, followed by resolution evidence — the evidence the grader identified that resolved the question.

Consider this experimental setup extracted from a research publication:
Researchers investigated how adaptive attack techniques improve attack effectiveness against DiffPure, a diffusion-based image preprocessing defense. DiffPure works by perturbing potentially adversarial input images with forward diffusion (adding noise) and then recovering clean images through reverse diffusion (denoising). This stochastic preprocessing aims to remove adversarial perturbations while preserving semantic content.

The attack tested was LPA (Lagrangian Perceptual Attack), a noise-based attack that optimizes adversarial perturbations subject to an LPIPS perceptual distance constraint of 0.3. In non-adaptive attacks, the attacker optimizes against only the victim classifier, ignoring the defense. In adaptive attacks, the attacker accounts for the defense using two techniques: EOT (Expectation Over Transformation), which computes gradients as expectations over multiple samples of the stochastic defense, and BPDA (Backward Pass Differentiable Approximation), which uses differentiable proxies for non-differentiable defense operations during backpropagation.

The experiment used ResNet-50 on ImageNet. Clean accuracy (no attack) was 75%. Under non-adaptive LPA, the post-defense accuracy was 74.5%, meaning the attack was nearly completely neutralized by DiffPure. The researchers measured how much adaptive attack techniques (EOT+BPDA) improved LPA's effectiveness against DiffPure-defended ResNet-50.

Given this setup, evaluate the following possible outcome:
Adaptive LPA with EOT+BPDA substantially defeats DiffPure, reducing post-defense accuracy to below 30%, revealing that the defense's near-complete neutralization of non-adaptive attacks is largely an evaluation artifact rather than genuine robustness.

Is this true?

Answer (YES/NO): NO